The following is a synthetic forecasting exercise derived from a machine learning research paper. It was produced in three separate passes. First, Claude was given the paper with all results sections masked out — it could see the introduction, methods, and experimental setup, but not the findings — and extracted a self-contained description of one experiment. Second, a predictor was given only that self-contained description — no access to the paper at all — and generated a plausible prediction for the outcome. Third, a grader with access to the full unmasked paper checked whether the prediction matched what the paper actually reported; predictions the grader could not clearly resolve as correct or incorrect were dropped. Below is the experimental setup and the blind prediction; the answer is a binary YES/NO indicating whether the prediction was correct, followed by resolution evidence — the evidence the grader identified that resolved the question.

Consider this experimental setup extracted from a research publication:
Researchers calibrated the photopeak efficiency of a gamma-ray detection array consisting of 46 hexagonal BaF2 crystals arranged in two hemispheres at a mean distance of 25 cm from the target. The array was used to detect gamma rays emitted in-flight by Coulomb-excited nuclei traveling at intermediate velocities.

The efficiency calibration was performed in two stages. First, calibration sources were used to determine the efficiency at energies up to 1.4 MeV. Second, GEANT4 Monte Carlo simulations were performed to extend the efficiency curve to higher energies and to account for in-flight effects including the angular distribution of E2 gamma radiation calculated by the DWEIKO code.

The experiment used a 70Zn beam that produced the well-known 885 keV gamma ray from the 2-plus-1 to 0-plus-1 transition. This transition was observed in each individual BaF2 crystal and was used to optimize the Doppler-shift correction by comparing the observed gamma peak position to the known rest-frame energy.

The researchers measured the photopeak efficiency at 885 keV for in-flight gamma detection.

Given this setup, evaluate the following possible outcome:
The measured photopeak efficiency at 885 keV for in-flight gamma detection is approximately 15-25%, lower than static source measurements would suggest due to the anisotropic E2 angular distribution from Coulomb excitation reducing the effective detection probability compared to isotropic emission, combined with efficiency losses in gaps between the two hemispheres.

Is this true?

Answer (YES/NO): YES